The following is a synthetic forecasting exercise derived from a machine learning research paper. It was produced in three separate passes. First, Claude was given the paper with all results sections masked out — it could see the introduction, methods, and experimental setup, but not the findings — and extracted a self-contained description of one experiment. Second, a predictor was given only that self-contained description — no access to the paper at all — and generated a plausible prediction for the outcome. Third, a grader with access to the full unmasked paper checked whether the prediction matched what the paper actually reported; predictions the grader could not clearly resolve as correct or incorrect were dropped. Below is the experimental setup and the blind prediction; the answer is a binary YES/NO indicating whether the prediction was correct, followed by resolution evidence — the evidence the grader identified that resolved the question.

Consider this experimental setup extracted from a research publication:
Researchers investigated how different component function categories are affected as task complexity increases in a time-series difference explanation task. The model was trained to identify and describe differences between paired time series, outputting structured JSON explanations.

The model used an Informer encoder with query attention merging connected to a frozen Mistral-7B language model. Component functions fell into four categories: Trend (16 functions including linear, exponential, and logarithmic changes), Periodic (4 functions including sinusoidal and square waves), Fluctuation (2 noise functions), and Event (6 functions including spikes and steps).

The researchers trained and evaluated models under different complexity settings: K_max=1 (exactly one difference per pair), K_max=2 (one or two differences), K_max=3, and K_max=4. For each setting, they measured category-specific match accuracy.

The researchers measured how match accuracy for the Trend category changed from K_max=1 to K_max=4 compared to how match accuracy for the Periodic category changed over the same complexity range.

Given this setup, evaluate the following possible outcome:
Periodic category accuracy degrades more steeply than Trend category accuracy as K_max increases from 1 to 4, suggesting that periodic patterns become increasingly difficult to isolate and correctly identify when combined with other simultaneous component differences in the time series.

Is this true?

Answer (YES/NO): NO